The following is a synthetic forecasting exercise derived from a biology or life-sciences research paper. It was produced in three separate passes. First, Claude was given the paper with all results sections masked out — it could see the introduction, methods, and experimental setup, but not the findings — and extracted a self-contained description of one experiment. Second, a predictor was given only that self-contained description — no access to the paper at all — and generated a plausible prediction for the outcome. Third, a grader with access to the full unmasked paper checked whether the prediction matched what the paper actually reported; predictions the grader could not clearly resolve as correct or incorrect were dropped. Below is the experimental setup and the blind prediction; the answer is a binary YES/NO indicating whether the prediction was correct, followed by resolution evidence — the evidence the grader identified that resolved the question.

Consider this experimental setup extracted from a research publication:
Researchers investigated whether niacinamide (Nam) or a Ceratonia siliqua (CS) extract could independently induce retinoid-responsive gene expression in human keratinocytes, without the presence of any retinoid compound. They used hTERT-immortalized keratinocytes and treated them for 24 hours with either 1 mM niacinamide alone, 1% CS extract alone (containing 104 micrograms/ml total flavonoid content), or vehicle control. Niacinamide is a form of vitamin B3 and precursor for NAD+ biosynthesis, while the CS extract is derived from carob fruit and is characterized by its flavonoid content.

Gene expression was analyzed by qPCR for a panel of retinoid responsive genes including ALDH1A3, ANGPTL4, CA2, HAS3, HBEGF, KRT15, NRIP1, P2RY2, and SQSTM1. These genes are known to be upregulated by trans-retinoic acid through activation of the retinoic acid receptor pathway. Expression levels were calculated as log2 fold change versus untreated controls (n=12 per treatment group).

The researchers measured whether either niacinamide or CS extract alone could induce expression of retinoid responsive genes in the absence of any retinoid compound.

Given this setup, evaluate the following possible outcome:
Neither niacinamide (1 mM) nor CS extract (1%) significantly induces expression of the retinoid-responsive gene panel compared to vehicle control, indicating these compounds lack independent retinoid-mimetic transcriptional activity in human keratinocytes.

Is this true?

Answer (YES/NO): YES